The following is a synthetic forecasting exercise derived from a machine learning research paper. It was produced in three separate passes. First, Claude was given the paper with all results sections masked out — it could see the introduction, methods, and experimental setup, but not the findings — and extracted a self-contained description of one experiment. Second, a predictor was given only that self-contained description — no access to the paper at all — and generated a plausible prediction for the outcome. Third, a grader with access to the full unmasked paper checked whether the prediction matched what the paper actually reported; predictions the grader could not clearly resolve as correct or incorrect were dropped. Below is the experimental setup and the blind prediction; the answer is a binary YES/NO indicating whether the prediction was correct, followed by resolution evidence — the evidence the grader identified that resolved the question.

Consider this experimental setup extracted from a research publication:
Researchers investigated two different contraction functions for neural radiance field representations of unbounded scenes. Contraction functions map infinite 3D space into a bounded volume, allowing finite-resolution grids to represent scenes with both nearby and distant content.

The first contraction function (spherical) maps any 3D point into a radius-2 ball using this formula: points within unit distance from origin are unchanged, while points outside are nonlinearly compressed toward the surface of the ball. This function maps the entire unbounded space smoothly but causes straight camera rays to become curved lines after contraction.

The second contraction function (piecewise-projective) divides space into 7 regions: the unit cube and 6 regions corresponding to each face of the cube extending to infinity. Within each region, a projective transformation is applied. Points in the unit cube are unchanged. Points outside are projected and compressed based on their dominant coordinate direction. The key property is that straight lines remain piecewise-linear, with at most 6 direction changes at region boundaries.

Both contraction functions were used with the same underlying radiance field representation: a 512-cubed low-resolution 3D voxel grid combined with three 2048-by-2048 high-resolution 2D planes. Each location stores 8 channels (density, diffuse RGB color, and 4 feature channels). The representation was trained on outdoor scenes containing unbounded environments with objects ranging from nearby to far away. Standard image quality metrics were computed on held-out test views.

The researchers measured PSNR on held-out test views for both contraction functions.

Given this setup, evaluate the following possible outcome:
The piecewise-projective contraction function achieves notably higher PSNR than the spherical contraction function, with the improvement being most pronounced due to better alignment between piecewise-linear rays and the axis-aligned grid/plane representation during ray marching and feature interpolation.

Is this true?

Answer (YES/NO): NO